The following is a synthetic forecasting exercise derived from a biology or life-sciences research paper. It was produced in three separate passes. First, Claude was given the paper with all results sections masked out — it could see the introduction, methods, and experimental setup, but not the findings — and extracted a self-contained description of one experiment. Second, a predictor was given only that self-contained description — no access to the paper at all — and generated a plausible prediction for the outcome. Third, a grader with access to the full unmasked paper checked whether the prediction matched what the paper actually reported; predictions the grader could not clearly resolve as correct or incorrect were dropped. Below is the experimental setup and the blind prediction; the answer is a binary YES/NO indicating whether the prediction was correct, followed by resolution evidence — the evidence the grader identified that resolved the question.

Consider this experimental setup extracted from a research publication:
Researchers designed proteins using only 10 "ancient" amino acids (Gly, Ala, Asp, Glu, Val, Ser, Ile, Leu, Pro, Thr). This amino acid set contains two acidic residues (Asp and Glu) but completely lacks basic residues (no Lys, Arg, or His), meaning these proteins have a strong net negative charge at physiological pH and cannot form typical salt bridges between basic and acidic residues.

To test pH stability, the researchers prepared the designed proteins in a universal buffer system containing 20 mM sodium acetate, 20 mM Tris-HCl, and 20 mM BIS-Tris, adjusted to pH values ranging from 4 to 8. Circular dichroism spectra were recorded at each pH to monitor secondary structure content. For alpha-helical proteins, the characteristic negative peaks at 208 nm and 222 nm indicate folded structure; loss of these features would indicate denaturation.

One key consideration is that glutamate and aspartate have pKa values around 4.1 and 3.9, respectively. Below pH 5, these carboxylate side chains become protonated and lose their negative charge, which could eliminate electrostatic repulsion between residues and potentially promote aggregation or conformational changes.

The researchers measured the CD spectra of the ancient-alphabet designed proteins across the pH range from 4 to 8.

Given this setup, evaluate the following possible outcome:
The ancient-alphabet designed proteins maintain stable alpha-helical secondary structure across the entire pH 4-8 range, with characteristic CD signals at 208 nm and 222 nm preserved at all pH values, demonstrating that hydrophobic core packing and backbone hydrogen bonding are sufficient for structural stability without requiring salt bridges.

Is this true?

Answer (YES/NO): NO